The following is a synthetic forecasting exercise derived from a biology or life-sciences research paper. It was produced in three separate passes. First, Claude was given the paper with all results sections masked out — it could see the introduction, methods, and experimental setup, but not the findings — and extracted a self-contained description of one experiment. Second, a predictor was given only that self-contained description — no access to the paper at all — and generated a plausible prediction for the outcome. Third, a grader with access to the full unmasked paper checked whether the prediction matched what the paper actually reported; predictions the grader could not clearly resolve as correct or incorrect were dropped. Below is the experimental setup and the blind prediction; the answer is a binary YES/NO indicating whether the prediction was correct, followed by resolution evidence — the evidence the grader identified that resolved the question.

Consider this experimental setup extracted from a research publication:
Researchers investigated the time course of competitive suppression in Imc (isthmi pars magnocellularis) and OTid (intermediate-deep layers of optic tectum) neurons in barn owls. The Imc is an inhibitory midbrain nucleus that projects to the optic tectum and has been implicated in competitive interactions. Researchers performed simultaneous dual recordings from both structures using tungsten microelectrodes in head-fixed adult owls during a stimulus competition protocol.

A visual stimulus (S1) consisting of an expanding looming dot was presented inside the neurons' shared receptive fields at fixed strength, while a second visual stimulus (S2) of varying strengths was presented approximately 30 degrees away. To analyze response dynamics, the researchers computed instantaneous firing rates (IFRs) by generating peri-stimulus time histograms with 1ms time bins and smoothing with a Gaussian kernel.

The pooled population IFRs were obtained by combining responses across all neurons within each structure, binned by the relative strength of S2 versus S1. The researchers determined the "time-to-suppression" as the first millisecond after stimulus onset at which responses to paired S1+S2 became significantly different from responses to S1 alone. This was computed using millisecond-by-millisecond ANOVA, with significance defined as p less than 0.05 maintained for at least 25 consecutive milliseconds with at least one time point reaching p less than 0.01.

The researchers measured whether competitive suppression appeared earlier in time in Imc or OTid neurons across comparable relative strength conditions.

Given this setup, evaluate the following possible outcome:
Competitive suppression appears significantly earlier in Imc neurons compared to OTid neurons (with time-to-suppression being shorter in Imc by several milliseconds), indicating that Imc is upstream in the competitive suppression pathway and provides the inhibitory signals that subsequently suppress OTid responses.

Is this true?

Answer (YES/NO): YES